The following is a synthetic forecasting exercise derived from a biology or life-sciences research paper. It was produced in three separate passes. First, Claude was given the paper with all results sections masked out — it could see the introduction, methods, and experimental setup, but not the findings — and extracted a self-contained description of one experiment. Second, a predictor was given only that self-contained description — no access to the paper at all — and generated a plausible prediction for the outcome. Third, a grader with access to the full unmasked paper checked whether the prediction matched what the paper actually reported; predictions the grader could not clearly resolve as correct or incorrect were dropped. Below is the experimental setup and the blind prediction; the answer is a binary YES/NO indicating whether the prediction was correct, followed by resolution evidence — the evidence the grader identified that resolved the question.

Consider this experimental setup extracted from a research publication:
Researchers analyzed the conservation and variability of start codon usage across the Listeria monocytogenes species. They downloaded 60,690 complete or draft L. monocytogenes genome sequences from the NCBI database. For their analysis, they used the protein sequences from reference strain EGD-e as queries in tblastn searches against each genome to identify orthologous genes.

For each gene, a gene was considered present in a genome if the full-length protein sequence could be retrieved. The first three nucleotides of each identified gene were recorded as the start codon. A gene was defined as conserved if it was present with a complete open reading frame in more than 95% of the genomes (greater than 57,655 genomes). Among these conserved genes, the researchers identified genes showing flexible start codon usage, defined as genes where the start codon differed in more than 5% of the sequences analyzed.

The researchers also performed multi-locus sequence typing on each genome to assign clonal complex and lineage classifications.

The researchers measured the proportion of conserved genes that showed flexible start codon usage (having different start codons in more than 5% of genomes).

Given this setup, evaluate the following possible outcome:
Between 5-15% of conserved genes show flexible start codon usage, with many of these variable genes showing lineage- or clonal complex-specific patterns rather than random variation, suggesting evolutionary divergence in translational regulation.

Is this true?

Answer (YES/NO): NO